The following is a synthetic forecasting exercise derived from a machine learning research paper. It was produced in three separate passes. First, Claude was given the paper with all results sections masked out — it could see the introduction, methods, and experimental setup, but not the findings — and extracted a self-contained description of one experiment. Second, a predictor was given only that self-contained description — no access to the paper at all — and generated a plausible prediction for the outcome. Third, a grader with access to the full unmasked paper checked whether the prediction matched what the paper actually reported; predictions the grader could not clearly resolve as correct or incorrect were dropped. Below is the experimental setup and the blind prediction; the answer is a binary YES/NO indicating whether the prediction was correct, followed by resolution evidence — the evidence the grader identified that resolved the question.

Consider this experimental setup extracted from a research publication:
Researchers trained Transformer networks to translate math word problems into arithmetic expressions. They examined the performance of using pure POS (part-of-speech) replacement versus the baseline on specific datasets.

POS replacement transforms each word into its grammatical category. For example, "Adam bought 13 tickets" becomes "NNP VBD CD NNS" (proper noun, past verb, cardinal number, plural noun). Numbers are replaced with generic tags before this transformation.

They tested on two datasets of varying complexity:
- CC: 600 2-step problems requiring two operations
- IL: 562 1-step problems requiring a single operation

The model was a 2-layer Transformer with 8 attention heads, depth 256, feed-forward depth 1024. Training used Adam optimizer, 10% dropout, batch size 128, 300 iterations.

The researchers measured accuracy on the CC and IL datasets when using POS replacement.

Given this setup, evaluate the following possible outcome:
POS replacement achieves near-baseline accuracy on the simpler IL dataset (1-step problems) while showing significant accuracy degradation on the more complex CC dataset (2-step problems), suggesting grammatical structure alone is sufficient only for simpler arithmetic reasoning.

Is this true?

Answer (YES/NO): NO